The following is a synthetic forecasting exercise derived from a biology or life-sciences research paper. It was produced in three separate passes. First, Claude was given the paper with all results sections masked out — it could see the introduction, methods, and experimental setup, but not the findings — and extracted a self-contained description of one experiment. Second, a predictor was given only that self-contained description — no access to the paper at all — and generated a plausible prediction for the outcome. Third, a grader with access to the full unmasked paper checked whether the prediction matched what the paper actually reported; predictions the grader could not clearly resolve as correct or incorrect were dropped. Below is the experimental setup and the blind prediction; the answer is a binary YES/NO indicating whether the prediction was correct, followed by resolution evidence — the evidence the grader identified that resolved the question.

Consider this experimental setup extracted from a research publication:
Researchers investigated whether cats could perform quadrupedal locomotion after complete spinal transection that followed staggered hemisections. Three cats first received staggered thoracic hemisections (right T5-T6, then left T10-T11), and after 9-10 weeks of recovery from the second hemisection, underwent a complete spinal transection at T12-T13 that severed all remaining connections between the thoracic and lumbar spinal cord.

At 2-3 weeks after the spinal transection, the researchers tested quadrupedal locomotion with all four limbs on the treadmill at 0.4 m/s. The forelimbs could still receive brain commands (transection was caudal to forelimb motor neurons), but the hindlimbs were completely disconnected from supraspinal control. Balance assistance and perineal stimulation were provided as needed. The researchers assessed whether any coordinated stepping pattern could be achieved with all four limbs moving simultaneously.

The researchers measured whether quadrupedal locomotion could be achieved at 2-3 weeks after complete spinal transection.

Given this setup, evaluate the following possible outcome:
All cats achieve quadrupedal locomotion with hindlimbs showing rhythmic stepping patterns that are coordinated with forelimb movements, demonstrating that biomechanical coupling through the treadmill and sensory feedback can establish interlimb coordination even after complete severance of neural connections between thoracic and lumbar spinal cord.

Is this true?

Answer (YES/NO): YES